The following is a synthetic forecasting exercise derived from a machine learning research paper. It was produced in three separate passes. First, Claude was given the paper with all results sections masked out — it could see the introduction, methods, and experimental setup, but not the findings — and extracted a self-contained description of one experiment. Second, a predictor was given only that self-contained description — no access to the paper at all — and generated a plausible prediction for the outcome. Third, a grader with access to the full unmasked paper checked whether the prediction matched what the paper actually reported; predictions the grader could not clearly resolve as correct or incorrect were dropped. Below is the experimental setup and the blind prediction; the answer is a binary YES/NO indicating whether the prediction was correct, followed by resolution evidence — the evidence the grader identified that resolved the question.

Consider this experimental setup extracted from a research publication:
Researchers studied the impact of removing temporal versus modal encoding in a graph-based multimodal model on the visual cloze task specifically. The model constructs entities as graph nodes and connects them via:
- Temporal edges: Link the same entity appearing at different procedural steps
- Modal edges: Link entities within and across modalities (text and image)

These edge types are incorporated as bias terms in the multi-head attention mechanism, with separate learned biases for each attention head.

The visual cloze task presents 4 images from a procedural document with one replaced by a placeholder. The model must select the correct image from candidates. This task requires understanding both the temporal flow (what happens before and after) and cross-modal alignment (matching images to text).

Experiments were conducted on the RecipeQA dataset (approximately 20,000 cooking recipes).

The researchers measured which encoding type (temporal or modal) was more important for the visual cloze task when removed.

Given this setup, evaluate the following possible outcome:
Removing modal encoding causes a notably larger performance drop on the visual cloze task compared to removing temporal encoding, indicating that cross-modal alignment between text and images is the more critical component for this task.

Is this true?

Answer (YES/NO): NO